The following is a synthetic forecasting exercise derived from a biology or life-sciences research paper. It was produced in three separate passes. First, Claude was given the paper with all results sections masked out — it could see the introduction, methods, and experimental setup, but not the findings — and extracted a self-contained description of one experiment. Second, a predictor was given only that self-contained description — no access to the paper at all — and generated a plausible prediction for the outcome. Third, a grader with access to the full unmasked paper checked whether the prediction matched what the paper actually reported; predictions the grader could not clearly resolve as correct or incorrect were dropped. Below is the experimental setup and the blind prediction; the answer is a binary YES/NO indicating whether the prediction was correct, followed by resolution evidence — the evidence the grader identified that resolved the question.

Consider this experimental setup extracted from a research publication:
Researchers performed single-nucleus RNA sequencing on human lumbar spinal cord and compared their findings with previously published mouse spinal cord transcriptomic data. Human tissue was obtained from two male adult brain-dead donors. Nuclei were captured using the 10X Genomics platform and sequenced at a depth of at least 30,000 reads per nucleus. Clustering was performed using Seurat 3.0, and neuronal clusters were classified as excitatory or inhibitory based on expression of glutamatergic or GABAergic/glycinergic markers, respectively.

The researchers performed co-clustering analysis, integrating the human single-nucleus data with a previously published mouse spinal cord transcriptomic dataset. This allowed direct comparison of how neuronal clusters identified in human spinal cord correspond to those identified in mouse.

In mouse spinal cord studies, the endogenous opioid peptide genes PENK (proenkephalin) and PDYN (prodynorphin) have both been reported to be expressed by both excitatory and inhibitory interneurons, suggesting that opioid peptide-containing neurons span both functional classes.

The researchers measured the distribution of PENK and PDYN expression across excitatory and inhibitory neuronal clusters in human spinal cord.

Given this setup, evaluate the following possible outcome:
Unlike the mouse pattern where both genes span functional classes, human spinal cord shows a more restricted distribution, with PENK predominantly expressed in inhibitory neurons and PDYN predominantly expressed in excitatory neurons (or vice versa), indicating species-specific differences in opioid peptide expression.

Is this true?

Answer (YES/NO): YES